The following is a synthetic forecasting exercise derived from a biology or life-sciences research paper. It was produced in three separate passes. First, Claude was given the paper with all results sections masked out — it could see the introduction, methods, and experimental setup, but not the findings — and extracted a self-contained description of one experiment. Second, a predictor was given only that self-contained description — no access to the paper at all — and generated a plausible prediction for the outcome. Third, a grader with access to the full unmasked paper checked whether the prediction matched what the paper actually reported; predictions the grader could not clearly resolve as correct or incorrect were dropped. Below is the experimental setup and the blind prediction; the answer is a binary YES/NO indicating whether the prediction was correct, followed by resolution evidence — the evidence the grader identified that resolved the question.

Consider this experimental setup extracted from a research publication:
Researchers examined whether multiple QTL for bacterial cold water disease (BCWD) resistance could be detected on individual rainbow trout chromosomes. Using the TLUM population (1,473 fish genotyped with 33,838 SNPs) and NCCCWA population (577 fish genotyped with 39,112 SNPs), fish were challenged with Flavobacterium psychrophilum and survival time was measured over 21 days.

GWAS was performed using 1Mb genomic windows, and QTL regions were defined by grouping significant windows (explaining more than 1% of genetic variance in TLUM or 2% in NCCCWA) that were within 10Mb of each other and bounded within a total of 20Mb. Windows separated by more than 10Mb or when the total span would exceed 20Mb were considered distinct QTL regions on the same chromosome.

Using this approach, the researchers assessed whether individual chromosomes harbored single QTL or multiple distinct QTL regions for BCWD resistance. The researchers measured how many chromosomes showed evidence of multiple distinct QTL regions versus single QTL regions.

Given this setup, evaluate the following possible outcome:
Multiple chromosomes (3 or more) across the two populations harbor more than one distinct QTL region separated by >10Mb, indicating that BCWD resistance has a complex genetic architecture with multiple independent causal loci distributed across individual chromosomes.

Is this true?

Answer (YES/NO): YES